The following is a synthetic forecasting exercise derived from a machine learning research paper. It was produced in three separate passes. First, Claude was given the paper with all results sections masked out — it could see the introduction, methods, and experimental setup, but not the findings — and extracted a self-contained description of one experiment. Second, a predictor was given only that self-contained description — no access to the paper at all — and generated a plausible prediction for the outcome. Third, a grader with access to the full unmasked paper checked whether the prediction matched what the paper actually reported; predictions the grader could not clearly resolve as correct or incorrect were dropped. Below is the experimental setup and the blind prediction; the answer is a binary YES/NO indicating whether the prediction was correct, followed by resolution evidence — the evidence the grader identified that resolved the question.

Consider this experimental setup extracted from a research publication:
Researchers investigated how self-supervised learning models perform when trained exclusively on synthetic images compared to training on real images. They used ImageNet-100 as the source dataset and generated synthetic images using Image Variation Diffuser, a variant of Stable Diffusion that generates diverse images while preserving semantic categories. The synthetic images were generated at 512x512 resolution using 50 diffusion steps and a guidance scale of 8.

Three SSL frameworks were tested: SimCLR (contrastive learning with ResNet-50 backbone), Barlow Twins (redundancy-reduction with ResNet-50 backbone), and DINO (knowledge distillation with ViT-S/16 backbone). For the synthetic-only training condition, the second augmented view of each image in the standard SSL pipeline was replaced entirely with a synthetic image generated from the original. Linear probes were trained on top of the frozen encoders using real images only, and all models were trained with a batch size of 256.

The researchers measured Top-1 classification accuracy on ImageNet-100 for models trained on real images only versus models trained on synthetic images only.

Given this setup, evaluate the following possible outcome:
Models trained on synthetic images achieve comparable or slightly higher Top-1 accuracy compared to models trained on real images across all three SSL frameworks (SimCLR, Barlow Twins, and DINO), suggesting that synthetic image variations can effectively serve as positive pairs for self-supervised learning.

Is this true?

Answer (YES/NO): NO